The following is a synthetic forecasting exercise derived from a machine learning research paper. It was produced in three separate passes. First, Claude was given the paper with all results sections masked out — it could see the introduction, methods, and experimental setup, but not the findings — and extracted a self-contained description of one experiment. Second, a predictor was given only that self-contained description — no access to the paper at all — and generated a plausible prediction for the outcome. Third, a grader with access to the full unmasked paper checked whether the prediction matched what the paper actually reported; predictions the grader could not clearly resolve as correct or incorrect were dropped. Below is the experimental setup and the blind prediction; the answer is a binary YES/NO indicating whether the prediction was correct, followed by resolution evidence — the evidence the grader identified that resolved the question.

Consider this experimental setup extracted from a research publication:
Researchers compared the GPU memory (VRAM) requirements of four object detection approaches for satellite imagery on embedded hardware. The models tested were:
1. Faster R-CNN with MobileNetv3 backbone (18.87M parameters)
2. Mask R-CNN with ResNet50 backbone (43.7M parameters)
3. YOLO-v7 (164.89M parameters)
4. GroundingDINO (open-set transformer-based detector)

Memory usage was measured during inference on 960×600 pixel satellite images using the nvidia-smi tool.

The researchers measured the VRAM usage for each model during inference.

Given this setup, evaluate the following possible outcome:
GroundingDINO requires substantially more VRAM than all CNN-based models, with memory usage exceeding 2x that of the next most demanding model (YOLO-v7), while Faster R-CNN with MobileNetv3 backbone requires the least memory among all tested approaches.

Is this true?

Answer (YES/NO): NO